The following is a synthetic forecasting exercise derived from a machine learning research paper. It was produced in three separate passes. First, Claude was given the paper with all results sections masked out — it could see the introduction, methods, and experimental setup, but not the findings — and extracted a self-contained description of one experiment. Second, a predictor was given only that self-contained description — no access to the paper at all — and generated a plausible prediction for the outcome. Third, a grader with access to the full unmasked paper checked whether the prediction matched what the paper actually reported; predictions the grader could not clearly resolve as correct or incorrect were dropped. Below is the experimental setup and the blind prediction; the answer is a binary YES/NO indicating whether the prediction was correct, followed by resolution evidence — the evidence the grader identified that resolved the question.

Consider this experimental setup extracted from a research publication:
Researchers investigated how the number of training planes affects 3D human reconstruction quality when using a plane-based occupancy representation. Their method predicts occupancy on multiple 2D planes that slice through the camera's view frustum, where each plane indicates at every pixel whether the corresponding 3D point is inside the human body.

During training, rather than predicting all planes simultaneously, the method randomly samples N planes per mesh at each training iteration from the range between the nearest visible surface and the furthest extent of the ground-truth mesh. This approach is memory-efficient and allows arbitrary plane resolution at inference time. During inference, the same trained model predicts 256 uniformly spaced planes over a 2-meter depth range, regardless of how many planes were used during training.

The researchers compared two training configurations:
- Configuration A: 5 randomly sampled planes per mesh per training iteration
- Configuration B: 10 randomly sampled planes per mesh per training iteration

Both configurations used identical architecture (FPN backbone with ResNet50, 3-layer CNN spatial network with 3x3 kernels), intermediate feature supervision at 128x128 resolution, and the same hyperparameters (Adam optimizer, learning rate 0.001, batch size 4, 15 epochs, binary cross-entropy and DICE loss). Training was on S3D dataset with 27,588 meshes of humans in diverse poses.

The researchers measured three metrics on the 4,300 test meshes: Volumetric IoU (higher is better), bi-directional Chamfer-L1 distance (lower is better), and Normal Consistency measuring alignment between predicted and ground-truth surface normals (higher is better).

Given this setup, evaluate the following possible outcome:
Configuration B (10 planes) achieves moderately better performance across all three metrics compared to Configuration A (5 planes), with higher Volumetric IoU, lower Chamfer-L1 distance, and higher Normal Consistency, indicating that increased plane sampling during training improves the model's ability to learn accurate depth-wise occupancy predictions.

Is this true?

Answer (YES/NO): YES